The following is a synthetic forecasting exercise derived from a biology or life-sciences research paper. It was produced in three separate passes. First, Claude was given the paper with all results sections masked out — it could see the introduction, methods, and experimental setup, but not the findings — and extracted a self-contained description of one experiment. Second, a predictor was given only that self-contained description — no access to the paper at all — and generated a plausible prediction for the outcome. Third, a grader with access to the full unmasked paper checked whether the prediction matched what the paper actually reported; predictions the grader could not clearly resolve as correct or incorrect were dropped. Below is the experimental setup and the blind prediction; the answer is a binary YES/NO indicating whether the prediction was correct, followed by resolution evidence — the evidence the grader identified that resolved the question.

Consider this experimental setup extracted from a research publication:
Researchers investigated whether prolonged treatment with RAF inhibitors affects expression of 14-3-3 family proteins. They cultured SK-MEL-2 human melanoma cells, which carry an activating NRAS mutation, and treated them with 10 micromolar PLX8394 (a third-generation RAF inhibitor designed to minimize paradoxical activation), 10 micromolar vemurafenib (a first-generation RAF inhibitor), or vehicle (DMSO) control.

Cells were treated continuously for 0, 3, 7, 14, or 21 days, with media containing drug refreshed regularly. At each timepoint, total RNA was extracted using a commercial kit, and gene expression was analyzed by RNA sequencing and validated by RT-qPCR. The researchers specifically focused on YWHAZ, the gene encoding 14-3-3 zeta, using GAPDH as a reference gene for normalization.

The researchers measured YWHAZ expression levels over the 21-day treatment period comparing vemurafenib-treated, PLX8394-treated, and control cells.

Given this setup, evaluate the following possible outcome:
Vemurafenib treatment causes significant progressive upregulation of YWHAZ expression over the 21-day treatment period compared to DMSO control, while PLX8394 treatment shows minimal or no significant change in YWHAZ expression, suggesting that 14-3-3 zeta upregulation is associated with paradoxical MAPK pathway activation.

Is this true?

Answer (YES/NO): NO